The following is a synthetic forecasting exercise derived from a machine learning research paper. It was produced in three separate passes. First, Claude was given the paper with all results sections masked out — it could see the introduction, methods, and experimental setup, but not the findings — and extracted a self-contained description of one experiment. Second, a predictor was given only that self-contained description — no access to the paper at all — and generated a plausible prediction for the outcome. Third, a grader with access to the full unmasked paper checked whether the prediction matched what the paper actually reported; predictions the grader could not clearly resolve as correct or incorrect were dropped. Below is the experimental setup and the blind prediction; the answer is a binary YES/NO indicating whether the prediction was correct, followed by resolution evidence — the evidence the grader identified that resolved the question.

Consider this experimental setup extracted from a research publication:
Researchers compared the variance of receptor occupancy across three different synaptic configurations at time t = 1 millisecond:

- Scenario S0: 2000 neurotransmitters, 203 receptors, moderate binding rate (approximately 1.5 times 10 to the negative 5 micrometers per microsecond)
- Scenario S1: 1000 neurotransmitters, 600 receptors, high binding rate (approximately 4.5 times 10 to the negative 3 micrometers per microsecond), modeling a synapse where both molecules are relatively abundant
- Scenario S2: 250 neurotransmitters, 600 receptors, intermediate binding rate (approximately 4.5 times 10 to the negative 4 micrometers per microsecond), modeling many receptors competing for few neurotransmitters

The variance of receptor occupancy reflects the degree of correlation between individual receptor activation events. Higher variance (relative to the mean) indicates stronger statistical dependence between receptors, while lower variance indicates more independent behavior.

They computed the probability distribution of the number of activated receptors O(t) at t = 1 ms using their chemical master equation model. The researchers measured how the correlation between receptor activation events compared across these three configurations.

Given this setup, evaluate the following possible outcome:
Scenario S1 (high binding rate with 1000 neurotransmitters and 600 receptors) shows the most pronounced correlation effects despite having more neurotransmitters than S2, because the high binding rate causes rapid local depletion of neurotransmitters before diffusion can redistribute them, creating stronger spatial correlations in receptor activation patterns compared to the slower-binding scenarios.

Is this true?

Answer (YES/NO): NO